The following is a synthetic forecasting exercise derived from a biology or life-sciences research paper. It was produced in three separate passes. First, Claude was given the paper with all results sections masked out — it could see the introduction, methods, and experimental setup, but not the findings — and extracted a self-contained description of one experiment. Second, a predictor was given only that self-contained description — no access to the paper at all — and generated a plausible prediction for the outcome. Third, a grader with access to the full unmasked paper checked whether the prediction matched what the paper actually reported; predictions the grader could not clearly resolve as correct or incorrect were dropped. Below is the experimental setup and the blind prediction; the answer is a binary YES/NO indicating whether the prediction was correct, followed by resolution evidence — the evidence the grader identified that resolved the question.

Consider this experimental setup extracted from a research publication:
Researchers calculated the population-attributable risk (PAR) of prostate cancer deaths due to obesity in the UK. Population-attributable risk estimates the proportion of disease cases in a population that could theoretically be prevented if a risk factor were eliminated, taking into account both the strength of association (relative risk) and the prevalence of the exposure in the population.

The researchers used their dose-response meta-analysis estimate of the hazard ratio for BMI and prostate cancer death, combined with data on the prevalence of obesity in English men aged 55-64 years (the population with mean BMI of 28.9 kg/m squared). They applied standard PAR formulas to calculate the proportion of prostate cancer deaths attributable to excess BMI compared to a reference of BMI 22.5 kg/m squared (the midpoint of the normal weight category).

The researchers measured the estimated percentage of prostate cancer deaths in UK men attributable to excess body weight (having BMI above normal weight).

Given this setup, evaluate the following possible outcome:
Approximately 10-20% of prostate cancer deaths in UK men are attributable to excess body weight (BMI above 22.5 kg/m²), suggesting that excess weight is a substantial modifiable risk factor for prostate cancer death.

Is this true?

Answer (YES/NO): NO